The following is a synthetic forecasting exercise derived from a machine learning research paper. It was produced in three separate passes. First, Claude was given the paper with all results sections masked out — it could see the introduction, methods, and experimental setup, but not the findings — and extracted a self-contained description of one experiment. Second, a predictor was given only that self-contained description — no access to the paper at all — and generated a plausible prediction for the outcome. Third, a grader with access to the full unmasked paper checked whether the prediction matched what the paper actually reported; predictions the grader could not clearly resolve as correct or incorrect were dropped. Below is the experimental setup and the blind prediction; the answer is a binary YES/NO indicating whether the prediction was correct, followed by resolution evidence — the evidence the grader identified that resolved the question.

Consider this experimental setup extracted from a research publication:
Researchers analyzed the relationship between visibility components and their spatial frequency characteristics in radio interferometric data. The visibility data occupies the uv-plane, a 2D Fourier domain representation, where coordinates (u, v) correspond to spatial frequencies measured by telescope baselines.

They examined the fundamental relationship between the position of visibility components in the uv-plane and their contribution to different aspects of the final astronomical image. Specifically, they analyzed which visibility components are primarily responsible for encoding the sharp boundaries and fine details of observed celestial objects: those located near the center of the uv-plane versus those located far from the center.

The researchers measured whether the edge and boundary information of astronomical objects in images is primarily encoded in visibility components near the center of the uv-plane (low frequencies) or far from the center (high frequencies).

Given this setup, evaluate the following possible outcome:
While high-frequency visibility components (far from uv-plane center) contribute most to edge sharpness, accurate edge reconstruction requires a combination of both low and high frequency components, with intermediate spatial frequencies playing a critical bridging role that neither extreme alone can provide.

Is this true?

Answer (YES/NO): NO